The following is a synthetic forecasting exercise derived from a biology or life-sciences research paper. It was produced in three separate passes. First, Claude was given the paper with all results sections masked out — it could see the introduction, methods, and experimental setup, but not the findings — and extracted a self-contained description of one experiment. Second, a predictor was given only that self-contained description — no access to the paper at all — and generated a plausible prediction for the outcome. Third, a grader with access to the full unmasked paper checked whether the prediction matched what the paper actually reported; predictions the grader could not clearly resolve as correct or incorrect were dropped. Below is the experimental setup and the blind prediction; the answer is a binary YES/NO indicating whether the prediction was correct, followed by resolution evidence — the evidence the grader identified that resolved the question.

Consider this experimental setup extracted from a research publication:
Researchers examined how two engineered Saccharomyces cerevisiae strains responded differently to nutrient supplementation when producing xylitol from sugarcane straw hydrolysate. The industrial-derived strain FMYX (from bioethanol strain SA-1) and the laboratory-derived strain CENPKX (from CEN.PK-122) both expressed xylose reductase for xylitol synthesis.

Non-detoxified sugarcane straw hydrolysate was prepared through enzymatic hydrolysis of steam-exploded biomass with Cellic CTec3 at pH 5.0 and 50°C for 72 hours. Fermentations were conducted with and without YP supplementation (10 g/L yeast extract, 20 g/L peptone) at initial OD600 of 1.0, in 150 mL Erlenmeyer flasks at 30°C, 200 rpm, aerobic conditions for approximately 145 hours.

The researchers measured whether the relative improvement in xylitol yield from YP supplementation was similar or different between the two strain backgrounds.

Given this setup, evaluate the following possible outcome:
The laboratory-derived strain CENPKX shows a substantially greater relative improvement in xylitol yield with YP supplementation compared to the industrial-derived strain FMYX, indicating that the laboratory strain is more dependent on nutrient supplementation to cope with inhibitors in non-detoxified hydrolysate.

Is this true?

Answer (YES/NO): NO